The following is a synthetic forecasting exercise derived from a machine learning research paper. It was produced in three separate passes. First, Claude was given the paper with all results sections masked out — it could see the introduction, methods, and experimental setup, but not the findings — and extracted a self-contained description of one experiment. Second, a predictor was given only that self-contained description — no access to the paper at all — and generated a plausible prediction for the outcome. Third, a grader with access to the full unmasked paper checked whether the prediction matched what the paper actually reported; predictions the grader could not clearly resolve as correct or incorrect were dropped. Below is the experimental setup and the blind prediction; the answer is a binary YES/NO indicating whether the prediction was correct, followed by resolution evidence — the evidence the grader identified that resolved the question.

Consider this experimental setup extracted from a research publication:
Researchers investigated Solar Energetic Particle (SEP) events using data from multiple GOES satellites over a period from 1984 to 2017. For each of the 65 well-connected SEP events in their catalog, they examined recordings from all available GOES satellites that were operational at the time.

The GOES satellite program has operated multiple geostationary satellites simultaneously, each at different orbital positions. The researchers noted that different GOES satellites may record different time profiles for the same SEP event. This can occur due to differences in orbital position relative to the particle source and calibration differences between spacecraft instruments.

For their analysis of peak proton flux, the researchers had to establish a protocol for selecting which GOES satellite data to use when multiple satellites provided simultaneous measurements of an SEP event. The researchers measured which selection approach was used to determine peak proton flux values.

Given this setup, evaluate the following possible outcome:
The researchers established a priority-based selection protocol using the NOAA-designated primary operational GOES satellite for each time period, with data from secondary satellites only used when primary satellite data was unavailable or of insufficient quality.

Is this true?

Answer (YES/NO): NO